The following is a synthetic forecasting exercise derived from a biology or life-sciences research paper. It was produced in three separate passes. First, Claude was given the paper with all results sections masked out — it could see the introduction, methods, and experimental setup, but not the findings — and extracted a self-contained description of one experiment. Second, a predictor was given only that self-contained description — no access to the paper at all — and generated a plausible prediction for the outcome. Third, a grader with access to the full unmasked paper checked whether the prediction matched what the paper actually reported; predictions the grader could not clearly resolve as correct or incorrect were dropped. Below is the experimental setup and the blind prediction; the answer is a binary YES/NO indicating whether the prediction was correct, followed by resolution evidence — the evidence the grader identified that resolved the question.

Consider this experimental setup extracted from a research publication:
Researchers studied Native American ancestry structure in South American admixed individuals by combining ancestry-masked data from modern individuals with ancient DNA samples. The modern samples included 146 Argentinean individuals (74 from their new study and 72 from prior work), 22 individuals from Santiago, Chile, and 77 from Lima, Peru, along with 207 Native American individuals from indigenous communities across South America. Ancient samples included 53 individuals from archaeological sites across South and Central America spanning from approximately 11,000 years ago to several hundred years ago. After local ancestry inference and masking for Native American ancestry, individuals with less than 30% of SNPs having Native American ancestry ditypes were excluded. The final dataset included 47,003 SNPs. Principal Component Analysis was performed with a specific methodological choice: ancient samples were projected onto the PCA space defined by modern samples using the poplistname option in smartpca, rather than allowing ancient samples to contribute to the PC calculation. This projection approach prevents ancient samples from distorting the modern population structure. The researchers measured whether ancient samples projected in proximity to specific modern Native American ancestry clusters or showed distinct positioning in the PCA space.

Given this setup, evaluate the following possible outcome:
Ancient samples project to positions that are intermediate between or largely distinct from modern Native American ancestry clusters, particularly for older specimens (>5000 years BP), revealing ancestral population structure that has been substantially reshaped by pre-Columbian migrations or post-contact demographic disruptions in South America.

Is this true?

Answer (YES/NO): NO